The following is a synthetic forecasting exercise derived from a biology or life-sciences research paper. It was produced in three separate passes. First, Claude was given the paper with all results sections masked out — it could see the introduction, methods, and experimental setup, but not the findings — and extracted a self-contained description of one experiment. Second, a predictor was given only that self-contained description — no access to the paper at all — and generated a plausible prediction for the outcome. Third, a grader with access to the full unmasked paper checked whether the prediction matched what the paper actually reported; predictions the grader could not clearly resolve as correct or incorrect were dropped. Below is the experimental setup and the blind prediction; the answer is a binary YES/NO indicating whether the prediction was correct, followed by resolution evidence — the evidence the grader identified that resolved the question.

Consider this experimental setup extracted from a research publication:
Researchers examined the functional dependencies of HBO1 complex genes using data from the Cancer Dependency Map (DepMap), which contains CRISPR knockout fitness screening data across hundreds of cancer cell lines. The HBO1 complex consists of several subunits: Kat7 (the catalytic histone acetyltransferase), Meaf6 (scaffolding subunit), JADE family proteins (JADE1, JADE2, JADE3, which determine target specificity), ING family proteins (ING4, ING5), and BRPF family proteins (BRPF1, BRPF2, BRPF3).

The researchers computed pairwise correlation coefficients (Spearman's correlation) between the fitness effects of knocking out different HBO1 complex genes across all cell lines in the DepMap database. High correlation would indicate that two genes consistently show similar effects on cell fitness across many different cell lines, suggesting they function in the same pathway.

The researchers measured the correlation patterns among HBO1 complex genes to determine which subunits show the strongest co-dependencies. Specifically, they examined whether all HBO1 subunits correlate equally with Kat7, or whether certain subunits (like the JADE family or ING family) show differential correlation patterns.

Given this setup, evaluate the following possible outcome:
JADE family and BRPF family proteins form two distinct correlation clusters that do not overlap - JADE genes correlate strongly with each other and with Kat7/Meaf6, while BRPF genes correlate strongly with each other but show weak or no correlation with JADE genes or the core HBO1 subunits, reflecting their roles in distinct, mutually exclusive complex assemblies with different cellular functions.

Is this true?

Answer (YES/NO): NO